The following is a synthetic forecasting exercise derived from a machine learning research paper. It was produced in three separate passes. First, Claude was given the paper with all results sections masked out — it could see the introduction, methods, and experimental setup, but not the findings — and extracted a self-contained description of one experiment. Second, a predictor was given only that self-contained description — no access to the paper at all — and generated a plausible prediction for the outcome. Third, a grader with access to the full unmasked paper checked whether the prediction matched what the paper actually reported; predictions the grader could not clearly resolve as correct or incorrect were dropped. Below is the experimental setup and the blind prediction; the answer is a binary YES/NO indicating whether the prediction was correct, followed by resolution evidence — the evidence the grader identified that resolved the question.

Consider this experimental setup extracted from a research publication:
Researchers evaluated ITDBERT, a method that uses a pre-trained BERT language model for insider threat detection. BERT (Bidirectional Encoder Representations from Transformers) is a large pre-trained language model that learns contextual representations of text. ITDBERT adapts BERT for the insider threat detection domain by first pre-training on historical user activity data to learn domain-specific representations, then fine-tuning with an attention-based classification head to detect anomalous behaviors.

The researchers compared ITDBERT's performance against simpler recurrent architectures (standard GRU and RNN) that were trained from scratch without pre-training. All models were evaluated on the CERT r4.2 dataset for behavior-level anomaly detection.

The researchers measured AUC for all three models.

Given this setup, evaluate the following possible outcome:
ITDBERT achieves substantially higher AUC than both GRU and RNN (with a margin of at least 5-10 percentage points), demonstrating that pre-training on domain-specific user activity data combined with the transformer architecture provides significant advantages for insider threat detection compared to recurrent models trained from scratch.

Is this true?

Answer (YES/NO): NO